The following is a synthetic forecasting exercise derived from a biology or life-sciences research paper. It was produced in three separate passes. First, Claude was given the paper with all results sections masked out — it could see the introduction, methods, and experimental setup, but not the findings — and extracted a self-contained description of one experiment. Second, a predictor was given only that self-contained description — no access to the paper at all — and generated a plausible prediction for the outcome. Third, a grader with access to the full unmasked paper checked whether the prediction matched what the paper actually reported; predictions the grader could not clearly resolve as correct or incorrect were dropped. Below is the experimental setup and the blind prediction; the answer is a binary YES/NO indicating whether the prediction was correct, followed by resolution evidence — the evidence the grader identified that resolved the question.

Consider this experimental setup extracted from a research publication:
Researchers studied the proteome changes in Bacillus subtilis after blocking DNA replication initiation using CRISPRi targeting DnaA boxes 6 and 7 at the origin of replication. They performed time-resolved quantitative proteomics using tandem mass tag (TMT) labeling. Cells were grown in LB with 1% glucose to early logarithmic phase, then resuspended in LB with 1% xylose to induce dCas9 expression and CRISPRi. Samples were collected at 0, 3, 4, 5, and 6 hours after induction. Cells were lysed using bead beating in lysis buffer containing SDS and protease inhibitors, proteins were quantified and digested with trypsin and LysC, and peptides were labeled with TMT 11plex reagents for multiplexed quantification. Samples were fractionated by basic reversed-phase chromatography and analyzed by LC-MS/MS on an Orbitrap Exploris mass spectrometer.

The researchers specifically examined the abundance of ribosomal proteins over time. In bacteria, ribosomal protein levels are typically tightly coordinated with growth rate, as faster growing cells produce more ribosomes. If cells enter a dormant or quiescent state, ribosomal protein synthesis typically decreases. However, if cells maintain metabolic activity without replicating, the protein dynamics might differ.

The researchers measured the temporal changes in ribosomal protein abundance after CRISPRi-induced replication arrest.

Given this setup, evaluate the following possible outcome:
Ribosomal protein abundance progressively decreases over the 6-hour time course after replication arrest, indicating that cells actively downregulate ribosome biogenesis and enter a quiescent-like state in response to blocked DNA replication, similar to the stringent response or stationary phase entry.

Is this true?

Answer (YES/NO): NO